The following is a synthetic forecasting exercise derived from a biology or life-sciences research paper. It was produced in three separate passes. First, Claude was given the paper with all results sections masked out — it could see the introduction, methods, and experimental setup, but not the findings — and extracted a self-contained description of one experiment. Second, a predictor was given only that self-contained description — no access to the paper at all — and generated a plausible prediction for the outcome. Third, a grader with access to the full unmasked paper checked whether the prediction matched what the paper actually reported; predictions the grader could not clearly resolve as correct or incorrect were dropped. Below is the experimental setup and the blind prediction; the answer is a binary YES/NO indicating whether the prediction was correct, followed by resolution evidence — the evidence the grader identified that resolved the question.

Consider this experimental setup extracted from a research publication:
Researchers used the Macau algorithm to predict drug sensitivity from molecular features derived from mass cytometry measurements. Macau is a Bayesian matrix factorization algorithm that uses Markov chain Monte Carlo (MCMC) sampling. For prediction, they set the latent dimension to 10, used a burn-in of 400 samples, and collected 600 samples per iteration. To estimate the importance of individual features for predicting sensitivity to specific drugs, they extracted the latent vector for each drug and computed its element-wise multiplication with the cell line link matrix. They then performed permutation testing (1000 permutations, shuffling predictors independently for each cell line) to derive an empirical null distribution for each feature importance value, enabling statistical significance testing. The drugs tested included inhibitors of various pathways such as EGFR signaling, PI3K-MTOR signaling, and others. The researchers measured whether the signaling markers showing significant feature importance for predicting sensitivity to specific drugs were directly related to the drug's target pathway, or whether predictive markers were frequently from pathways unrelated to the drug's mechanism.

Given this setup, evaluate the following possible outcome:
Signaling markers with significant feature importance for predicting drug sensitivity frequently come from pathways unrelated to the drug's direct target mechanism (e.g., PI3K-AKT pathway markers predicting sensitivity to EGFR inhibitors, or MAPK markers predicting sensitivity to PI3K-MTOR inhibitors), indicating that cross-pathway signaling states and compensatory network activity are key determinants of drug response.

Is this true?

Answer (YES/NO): YES